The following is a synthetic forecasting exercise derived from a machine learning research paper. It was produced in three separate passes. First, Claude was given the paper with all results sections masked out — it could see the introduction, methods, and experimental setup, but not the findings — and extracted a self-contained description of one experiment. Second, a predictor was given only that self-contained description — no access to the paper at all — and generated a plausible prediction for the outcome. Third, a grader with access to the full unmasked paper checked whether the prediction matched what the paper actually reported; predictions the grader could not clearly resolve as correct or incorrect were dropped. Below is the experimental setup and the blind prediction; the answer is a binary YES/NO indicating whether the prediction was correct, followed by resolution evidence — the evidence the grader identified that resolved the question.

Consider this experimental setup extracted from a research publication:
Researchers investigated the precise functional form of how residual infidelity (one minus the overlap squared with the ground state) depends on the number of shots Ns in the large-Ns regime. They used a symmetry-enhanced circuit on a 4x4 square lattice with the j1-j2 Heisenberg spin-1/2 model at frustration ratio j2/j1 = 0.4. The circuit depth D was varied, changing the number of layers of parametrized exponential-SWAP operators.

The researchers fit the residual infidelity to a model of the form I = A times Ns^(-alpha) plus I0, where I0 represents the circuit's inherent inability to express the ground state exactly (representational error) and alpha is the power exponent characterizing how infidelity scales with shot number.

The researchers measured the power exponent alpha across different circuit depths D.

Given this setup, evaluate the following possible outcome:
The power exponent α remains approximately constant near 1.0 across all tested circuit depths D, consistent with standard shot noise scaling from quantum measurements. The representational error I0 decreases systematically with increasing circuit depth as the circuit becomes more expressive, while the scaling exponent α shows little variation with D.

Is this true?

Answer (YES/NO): YES